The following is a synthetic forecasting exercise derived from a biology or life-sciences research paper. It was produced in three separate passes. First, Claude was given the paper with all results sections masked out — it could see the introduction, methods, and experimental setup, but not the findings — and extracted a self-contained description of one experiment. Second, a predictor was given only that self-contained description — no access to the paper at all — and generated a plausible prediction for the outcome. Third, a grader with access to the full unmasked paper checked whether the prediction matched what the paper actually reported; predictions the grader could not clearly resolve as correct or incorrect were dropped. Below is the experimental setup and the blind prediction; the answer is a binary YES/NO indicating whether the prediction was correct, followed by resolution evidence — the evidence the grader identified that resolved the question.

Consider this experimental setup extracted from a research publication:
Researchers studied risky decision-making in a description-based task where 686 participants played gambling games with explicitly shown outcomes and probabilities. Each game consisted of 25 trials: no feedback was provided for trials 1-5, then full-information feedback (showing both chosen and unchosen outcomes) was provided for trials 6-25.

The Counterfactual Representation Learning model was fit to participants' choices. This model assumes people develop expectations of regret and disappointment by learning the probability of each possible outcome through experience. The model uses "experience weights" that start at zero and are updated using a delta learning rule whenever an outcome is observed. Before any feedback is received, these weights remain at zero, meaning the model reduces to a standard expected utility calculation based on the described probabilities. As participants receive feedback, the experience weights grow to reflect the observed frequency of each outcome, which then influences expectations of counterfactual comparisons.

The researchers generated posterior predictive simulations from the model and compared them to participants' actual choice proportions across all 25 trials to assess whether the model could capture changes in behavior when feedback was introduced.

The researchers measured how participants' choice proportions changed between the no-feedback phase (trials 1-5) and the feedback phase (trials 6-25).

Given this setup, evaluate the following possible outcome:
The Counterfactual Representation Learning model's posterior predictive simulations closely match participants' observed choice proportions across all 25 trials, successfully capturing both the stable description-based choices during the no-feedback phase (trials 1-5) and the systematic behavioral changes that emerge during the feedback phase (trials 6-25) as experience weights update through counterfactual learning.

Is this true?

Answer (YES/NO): YES